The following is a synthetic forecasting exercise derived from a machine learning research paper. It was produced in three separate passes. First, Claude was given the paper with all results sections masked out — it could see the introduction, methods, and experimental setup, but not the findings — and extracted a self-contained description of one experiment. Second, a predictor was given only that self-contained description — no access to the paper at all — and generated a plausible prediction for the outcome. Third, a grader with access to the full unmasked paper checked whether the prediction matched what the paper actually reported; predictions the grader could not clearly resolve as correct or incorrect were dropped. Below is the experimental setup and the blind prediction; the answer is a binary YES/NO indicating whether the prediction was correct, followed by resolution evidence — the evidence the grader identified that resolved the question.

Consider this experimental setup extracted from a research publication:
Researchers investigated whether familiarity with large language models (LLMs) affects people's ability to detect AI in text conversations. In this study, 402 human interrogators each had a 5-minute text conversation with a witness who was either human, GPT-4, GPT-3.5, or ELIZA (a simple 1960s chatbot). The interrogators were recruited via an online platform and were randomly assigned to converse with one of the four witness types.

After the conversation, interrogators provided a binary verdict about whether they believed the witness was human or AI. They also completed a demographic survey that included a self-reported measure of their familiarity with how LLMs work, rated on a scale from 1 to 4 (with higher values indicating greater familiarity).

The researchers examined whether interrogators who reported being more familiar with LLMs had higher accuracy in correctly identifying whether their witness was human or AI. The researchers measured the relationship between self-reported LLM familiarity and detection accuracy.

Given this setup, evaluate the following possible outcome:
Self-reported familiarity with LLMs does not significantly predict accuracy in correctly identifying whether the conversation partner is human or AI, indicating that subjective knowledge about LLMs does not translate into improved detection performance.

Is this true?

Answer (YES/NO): YES